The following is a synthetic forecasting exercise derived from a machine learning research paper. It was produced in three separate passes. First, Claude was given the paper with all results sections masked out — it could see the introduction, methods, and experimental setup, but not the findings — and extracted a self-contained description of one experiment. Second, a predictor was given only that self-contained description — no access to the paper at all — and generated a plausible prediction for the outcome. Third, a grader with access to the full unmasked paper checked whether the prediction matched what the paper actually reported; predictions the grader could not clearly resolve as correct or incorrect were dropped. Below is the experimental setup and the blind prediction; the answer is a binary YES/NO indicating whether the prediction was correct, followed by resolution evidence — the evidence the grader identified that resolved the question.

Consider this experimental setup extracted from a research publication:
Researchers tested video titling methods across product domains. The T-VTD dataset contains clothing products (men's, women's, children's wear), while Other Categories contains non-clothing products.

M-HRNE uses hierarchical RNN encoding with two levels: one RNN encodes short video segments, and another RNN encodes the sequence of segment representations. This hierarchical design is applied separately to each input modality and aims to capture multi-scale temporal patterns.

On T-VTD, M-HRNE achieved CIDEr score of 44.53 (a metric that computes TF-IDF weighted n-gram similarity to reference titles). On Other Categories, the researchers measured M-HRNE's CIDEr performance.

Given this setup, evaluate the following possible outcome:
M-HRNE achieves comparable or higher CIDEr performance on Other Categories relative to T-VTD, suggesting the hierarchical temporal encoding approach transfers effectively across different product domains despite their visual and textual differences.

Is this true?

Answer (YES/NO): NO